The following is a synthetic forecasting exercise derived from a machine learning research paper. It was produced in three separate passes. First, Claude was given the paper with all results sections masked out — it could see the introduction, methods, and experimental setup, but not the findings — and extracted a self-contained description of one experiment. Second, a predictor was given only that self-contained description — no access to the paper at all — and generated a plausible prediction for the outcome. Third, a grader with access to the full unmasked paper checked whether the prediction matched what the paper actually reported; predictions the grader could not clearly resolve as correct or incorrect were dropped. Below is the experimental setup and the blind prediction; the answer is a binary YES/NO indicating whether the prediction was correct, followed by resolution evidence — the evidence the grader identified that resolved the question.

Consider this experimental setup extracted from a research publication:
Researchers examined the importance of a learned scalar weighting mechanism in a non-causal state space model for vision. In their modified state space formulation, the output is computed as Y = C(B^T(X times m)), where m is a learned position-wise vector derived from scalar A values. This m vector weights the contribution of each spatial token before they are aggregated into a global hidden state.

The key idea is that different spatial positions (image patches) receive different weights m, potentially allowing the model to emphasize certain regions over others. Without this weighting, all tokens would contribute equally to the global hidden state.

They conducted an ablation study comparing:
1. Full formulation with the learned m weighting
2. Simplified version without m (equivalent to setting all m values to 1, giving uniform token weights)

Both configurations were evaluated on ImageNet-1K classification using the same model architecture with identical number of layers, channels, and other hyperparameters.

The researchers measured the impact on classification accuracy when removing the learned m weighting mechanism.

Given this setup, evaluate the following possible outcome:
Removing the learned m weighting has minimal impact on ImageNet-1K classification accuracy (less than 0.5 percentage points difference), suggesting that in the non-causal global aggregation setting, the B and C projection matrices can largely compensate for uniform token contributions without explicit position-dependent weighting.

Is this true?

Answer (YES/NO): NO